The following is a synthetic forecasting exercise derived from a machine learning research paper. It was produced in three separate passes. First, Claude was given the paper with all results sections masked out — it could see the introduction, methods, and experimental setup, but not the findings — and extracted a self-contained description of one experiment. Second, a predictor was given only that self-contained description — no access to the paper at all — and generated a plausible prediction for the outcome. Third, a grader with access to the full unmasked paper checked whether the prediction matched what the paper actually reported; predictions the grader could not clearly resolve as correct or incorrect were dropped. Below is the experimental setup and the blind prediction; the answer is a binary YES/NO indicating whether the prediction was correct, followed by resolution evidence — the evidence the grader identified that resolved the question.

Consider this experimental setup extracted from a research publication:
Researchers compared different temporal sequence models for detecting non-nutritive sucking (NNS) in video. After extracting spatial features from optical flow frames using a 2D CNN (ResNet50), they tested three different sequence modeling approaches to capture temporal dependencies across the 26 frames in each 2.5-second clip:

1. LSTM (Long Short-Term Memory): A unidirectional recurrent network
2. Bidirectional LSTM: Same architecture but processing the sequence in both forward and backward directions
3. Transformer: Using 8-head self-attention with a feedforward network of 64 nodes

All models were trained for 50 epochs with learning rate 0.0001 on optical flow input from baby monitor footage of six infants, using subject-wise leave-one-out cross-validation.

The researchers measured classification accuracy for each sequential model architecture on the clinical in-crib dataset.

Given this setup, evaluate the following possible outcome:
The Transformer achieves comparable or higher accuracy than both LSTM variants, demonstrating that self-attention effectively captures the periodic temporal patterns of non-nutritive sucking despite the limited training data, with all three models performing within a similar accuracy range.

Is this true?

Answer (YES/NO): NO